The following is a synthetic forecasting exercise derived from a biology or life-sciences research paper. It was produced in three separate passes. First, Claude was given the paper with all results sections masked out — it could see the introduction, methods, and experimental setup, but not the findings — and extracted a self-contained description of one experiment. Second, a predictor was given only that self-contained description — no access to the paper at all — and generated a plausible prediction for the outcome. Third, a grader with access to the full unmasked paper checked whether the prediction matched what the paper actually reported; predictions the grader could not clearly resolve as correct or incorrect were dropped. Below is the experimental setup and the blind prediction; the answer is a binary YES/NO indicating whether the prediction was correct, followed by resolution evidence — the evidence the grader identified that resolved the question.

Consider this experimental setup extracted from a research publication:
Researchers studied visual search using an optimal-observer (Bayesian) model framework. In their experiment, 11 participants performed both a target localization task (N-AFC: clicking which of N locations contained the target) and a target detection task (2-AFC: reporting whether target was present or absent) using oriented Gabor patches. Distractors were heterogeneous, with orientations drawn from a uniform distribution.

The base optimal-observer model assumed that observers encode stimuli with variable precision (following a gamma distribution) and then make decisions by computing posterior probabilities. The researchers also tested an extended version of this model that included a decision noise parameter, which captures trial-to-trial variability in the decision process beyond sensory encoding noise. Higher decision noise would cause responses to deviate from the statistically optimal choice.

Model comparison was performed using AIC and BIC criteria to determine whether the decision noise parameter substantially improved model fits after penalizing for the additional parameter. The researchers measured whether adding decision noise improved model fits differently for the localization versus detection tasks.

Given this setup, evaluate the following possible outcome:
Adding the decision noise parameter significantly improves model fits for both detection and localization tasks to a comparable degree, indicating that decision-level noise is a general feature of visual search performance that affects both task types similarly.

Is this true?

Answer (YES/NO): NO